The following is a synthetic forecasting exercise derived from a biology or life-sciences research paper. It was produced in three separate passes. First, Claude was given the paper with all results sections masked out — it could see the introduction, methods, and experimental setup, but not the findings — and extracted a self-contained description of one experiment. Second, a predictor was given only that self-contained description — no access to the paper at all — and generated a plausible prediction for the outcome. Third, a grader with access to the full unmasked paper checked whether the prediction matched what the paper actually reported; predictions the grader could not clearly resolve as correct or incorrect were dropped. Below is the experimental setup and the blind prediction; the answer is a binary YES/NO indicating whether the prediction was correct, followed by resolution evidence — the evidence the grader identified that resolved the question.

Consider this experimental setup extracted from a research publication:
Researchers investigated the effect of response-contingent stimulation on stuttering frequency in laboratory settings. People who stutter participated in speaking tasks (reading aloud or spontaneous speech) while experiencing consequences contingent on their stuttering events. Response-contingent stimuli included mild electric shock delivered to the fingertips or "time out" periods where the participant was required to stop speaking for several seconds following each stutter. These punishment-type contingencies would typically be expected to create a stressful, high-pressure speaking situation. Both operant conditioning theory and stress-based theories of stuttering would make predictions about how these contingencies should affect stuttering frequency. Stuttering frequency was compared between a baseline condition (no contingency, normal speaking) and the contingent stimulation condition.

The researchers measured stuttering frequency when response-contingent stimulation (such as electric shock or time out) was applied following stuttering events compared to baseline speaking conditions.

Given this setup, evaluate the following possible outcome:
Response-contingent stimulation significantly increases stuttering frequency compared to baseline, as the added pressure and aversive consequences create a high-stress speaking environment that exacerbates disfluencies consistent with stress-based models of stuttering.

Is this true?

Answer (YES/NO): NO